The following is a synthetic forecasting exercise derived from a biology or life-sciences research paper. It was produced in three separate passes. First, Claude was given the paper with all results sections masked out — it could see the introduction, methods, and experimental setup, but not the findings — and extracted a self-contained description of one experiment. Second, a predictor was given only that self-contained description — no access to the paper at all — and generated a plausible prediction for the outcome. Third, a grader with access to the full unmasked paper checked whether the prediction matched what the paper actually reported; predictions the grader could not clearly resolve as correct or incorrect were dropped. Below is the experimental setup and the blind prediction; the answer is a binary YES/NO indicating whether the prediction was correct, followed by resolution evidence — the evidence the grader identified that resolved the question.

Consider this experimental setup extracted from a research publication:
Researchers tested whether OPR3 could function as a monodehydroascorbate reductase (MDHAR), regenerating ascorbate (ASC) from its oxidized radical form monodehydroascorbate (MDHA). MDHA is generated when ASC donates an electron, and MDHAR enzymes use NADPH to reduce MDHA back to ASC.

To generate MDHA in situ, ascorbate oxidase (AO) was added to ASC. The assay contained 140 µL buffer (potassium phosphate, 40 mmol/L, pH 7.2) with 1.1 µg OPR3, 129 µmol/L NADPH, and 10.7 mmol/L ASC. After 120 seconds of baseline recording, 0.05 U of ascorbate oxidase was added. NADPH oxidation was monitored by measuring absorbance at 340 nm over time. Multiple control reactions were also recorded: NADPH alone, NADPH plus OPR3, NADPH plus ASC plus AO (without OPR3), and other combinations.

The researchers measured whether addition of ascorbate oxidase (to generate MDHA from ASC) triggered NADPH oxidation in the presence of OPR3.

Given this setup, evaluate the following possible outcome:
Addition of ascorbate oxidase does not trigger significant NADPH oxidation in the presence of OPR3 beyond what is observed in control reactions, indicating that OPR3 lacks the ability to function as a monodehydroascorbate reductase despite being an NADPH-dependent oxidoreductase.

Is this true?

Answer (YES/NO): NO